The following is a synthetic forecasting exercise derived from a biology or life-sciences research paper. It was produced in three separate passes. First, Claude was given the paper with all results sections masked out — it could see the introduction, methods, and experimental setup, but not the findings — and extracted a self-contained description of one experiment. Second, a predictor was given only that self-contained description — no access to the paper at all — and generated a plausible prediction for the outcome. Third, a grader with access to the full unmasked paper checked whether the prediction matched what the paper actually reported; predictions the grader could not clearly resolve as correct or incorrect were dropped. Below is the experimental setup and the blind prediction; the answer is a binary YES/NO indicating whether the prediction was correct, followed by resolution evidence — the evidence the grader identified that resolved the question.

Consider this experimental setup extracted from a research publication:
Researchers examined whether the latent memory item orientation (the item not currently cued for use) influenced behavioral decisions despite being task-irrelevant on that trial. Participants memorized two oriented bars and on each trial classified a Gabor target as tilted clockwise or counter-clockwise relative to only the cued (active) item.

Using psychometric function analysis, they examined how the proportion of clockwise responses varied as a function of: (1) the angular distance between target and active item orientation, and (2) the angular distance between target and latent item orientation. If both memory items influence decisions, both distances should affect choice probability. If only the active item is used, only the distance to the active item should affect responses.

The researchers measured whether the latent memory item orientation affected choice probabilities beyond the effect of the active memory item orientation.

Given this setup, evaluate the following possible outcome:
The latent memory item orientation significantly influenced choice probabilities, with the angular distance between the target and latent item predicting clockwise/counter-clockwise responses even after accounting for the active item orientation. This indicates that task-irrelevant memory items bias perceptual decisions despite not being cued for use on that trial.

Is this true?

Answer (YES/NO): NO